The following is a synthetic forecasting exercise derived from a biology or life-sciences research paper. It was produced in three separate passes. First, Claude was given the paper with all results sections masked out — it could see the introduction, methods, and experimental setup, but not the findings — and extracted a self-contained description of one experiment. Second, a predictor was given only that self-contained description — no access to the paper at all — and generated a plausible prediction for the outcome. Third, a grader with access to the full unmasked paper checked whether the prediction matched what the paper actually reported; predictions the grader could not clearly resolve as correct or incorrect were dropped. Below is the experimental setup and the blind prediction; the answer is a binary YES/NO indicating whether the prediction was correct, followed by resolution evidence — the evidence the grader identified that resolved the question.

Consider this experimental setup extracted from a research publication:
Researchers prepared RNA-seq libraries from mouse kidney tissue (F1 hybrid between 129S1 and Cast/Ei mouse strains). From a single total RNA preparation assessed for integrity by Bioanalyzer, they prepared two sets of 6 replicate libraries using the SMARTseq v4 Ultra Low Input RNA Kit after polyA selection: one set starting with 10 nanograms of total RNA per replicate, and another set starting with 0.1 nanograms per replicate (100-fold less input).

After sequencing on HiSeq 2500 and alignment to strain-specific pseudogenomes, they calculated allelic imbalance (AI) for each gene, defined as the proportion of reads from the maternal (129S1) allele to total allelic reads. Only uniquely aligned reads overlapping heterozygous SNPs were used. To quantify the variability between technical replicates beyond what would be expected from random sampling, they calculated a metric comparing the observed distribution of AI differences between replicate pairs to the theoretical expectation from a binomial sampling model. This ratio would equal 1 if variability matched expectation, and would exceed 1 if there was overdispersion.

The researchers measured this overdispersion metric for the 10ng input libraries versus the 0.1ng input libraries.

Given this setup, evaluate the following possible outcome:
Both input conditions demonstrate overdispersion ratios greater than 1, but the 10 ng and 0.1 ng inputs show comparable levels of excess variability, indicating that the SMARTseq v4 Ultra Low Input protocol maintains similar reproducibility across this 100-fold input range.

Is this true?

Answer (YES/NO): NO